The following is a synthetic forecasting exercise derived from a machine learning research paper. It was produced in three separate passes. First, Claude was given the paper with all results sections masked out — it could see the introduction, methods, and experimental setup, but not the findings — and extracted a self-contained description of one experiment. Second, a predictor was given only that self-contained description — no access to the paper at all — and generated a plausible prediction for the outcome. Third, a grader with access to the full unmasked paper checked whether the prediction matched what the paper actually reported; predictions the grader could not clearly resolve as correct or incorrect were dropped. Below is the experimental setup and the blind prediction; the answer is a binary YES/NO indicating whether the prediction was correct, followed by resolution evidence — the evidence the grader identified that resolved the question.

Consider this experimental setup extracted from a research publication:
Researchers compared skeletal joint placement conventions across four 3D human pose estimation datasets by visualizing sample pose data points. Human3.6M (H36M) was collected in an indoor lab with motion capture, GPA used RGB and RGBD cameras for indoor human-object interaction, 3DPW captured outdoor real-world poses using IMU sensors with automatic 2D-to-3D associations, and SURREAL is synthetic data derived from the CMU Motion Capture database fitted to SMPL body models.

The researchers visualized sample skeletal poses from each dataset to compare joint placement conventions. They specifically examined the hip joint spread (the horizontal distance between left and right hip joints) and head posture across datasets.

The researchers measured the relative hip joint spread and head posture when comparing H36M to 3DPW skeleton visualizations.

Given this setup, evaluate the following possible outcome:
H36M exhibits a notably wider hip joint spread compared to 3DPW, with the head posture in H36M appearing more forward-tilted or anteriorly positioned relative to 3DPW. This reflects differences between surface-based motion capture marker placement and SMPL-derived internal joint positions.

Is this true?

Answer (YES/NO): NO